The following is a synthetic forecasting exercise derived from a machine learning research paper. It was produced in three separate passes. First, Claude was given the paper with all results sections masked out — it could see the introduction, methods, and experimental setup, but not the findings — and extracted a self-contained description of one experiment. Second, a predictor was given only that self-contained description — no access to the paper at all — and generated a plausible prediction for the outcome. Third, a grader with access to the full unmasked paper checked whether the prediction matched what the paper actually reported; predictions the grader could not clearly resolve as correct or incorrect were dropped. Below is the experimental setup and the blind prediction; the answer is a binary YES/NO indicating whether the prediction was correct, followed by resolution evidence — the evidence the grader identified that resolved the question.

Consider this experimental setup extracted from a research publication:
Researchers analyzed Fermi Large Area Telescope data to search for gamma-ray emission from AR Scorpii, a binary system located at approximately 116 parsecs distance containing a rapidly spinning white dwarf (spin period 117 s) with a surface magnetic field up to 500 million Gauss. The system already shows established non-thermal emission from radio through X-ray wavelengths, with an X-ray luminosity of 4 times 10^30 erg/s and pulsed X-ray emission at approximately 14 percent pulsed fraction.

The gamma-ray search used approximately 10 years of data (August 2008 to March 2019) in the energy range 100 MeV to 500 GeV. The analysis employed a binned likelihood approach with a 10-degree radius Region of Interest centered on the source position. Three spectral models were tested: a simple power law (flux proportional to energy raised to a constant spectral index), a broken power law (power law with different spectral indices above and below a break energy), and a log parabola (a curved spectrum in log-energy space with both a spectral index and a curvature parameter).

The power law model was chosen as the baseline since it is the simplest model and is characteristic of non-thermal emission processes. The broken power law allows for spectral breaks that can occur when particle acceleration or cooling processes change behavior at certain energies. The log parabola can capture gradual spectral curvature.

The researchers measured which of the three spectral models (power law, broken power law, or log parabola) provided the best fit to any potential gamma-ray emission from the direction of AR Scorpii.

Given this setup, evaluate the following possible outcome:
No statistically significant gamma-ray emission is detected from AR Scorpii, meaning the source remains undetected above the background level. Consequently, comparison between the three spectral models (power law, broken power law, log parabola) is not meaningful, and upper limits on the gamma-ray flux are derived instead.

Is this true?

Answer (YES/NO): NO